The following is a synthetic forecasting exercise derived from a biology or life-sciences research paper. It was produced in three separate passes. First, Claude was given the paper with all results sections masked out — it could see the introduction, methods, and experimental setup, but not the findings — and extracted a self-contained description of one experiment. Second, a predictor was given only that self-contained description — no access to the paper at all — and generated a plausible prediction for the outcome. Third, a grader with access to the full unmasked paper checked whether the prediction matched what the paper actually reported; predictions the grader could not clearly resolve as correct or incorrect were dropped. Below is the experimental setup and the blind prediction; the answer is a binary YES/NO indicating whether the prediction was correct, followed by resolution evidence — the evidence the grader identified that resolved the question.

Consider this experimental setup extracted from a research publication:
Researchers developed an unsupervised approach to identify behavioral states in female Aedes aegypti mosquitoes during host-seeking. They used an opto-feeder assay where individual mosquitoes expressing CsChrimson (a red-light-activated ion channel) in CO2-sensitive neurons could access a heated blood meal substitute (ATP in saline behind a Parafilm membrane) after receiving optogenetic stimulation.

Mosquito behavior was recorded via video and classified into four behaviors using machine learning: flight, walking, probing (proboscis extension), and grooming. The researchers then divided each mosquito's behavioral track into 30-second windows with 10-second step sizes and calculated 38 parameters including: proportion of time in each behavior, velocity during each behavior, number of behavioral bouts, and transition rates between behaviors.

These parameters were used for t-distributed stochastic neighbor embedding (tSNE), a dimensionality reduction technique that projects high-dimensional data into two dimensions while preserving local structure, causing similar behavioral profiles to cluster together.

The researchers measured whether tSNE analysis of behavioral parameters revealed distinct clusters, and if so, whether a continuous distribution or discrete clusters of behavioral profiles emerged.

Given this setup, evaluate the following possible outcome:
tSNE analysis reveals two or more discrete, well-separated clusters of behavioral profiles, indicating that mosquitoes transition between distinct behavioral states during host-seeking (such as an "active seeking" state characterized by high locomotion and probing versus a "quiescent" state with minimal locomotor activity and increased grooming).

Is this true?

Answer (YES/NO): YES